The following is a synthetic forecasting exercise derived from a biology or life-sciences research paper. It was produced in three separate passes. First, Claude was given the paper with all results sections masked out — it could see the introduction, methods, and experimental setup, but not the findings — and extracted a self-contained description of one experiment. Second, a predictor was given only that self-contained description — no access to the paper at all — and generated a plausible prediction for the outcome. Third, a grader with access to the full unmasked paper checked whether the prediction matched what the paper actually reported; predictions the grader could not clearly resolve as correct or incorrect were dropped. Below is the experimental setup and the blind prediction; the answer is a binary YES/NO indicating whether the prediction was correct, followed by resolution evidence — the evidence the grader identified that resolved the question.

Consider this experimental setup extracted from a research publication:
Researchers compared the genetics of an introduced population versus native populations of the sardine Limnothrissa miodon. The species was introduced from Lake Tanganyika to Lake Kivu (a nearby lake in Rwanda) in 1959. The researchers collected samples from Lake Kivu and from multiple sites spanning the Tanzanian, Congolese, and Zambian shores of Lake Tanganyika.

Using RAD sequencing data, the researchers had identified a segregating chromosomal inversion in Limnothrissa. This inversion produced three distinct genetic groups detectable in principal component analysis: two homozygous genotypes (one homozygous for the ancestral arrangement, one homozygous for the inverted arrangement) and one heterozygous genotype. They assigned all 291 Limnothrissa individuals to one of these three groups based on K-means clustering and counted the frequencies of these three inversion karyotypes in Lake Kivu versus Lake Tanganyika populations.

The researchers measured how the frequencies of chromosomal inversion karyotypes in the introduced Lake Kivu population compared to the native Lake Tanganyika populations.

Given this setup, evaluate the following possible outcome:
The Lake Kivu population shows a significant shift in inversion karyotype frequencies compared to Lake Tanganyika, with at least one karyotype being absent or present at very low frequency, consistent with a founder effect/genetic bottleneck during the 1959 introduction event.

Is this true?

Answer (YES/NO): NO